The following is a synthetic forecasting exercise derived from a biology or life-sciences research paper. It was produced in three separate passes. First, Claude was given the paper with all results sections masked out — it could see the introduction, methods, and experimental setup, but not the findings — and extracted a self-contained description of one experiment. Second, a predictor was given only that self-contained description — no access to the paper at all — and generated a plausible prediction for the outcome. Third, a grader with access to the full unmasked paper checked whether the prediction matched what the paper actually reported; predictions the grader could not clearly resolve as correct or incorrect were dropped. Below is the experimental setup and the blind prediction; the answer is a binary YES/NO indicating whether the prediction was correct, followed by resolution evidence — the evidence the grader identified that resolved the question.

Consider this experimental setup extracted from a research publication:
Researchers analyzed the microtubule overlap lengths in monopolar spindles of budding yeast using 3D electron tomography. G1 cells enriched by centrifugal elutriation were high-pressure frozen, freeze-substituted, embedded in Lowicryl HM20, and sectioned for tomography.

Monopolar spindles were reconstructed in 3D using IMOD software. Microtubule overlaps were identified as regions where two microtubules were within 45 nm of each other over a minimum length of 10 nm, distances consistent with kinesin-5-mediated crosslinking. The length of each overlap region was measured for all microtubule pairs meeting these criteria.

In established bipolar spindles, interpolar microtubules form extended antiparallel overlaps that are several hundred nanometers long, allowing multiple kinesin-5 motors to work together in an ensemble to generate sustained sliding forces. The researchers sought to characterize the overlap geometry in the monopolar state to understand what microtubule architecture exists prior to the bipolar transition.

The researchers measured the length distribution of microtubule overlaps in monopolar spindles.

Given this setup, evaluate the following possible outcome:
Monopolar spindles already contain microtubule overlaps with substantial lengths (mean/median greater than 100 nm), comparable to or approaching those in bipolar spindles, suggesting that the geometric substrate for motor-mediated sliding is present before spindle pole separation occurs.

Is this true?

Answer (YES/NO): NO